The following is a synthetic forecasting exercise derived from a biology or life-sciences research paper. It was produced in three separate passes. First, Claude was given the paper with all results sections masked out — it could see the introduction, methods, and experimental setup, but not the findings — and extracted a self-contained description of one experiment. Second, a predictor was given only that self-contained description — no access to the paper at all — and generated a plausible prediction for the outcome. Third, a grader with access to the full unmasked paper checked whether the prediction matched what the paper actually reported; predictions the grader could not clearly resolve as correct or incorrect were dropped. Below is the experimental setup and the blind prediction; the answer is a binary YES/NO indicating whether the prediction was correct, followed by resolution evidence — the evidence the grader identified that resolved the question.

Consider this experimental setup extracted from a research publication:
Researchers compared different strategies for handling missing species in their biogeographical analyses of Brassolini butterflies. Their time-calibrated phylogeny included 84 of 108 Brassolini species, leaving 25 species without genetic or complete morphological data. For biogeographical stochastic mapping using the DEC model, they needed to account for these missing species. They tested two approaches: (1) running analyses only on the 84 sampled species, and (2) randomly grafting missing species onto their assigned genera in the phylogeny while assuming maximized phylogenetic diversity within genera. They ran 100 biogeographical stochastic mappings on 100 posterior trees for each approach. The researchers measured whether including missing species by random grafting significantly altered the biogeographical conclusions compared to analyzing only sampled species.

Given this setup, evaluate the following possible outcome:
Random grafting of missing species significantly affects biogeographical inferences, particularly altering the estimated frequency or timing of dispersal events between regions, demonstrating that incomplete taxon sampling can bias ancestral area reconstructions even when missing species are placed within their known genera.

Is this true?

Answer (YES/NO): NO